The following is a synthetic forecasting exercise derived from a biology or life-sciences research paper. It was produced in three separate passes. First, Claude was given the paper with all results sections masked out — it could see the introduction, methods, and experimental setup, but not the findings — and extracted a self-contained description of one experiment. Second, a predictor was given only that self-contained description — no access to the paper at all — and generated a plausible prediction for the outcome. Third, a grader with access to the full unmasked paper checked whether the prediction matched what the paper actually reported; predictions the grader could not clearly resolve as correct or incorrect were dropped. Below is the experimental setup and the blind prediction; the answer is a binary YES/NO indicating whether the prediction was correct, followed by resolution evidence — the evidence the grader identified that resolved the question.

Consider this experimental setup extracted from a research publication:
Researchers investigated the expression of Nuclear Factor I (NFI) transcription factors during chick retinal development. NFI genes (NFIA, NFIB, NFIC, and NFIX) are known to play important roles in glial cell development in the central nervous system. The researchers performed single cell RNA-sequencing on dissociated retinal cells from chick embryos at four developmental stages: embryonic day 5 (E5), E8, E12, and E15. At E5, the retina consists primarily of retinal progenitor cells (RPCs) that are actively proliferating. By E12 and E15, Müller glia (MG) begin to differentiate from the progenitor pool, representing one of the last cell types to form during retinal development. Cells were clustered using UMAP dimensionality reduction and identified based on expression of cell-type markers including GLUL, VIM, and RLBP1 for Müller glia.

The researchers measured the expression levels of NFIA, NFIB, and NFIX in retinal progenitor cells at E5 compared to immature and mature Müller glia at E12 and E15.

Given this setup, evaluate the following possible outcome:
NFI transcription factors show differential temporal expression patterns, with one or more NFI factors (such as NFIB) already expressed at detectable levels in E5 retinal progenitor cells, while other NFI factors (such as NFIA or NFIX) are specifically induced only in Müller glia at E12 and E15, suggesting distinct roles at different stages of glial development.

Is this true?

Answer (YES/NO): NO